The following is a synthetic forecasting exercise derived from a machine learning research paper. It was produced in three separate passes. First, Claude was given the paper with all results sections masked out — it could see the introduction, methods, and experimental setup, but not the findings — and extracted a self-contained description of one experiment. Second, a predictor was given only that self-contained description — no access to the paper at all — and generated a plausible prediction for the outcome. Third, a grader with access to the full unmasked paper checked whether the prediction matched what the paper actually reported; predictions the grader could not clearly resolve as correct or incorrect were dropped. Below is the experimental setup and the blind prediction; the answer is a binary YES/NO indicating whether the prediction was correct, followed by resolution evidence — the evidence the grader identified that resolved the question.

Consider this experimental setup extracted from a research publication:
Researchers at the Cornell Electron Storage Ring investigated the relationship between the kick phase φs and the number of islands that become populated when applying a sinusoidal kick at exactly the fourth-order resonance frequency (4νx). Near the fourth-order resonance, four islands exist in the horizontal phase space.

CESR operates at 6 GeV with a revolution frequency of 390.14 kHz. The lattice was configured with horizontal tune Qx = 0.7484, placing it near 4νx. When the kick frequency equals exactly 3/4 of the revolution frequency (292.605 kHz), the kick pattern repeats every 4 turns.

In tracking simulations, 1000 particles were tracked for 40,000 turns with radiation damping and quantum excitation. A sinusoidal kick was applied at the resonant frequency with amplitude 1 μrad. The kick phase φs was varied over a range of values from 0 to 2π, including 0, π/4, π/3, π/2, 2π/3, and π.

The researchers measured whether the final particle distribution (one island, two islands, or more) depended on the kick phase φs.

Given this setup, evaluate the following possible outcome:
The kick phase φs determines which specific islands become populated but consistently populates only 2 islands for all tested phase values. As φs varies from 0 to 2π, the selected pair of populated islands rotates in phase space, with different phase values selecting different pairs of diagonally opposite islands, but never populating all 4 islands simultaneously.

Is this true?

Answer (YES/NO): NO